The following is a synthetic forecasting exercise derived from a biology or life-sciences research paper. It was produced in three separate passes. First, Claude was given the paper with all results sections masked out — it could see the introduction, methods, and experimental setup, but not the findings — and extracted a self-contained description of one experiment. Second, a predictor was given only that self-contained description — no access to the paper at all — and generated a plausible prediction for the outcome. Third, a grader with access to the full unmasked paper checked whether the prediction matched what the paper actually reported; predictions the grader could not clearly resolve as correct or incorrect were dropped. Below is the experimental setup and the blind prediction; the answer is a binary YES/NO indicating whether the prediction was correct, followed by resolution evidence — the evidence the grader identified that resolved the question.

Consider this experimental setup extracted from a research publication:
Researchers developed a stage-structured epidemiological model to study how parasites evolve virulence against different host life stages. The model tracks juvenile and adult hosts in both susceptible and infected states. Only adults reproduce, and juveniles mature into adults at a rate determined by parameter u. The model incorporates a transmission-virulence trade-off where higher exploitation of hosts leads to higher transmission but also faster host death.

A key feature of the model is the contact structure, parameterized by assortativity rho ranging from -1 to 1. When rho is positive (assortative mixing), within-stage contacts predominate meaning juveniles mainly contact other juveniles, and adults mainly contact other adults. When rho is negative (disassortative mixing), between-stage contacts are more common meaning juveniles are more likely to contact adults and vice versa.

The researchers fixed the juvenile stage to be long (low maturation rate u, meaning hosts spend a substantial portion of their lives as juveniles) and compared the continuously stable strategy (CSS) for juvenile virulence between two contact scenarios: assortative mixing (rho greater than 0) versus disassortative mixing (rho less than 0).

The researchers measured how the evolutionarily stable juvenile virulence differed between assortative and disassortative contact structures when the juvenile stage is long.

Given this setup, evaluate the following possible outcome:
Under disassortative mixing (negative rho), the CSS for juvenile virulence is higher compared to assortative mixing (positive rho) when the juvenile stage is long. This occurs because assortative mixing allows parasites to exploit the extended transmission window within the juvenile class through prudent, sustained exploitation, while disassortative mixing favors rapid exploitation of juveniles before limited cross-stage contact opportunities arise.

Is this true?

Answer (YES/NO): NO